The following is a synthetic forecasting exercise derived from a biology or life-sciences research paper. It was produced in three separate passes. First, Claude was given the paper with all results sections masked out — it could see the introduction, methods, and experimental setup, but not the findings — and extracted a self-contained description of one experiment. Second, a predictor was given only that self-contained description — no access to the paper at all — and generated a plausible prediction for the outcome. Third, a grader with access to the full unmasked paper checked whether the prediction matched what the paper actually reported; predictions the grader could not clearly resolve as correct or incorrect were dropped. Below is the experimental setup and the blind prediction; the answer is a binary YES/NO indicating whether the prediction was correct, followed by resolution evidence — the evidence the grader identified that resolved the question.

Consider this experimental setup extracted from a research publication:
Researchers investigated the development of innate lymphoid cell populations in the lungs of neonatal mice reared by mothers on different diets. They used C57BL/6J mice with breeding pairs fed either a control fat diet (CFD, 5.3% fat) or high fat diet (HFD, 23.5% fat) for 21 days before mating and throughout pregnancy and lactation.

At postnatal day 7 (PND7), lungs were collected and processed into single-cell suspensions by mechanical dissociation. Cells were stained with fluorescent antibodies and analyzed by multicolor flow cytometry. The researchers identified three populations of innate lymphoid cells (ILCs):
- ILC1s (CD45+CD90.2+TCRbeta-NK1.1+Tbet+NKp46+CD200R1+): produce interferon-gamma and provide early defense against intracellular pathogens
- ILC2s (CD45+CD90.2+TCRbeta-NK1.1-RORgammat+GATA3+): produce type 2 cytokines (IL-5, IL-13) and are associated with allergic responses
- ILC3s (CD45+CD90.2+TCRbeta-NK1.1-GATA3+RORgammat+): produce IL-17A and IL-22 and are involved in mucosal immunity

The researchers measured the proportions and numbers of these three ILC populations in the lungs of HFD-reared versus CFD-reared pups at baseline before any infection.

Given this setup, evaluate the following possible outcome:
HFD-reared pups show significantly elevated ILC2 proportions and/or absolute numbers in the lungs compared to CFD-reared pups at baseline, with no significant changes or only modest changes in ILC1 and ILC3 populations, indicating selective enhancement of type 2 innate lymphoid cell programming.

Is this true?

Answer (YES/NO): NO